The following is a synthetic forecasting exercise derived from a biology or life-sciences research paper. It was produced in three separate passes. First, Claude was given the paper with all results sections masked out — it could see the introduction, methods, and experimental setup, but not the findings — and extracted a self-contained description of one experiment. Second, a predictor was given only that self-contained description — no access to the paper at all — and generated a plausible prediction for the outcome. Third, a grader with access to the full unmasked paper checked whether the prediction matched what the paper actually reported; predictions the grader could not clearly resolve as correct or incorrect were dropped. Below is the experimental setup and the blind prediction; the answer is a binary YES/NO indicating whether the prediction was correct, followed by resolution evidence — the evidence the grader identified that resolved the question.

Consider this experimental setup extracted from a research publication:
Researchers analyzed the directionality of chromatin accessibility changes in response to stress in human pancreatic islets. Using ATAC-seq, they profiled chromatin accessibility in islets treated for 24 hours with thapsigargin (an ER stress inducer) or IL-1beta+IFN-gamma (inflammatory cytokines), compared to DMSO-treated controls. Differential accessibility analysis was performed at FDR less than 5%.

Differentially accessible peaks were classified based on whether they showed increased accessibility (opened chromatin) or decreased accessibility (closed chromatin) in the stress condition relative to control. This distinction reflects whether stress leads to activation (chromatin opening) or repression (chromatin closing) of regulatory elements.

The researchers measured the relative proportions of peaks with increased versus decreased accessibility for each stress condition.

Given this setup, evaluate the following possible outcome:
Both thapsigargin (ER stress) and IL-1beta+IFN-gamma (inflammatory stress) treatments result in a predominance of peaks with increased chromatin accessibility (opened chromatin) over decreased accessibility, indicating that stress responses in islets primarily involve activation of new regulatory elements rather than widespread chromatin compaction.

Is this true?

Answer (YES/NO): NO